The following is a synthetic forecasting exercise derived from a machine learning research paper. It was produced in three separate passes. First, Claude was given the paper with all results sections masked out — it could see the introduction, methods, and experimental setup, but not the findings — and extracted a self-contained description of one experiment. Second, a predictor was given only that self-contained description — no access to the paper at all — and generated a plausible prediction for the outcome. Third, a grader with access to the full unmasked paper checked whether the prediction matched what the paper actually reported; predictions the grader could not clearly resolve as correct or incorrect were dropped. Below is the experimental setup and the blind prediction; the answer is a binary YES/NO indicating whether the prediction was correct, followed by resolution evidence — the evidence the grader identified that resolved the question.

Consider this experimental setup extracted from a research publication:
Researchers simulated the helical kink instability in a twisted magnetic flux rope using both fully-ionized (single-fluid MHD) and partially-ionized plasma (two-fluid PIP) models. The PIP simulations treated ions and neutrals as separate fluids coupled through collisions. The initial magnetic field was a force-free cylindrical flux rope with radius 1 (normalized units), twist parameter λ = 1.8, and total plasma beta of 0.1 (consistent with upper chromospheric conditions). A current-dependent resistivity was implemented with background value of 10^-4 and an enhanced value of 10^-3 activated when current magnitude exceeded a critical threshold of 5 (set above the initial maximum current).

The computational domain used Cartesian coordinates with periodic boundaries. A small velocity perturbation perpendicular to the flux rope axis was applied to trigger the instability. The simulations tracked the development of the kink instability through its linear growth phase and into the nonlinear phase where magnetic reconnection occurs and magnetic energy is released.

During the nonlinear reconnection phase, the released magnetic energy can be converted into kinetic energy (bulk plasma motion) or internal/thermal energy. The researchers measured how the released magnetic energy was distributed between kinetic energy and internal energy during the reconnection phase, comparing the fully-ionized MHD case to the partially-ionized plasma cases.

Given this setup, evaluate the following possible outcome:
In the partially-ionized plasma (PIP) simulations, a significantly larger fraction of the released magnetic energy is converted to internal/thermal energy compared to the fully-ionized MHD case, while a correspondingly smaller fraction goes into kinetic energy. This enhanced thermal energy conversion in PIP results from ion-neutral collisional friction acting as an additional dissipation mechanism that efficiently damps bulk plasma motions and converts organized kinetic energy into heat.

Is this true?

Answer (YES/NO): YES